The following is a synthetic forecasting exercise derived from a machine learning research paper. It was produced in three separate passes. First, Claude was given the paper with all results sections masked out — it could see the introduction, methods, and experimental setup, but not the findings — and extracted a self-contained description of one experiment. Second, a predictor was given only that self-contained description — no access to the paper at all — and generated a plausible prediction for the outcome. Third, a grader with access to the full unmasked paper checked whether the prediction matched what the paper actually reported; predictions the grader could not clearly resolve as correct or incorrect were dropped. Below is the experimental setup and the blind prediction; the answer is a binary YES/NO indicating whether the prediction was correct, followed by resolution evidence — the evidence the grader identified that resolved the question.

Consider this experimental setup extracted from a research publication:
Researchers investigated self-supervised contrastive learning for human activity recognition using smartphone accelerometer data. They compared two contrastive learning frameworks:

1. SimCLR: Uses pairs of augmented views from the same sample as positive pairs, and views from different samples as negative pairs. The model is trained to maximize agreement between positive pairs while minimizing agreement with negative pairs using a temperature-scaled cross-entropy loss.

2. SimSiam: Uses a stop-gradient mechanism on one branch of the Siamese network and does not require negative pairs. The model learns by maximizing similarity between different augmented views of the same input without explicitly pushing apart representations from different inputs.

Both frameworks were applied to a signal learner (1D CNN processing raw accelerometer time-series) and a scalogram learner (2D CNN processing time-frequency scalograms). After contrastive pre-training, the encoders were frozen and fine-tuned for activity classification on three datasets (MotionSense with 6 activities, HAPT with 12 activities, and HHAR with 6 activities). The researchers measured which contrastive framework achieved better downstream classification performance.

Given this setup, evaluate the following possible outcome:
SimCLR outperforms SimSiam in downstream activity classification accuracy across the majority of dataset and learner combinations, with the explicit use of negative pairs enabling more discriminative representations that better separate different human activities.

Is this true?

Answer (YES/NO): NO